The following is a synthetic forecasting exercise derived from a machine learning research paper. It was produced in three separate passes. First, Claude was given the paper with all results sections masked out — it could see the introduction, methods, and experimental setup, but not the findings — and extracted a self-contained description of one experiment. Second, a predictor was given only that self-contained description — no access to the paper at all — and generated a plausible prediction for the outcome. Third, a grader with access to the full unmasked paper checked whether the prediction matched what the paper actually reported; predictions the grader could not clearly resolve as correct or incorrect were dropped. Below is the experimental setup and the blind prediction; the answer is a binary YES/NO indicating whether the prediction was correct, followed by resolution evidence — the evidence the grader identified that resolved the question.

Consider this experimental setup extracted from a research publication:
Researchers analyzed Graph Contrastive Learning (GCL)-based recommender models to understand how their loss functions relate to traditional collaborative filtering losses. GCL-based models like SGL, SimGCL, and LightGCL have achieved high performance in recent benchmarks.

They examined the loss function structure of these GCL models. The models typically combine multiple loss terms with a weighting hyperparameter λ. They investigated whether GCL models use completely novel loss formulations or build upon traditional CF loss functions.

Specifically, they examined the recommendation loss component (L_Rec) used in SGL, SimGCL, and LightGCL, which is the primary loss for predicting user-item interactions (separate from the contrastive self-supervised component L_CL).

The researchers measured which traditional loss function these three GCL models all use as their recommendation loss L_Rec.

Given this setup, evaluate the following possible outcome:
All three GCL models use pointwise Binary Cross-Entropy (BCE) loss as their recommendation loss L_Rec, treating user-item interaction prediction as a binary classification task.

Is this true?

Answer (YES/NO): NO